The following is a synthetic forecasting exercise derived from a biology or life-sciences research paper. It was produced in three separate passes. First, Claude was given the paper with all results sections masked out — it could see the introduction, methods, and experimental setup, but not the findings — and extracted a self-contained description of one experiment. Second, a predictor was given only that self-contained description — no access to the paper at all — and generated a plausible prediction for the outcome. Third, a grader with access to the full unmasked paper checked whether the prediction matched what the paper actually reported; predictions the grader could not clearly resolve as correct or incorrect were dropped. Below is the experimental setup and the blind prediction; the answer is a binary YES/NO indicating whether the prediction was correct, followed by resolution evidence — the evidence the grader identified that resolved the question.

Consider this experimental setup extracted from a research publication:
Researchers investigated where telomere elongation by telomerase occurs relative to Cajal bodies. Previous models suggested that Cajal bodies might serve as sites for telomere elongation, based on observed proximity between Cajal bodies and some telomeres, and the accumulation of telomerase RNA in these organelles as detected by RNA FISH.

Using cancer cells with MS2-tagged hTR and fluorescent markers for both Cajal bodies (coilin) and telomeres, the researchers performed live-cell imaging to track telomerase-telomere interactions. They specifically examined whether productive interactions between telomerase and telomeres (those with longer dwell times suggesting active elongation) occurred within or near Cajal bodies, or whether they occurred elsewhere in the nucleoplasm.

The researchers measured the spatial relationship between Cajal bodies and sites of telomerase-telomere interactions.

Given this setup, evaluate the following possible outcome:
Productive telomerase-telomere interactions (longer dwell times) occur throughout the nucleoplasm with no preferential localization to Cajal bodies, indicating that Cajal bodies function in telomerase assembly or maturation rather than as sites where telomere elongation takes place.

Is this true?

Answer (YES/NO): YES